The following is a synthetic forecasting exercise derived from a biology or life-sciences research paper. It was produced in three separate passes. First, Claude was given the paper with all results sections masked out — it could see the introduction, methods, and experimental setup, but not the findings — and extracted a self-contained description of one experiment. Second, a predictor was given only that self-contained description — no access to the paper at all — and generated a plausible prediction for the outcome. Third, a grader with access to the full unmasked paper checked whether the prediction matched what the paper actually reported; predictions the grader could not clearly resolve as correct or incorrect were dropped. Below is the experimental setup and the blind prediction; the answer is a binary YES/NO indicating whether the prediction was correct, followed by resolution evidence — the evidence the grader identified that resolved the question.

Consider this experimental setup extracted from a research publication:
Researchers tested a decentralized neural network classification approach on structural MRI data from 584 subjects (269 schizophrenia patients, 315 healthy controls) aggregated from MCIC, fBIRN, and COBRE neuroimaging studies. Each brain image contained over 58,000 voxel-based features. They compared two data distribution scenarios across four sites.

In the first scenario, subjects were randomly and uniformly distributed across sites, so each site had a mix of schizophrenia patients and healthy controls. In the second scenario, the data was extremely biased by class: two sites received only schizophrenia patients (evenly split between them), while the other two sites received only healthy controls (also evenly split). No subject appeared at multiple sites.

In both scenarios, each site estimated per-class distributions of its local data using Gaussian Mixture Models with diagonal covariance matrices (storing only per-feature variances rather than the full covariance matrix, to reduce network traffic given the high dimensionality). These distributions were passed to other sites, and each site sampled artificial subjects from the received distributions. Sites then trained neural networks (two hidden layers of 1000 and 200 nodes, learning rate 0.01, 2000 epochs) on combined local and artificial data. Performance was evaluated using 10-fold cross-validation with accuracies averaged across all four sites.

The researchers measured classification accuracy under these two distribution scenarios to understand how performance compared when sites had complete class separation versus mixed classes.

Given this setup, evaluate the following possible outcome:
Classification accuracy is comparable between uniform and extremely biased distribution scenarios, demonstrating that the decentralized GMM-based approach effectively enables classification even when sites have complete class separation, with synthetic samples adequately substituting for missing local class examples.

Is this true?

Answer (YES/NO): NO